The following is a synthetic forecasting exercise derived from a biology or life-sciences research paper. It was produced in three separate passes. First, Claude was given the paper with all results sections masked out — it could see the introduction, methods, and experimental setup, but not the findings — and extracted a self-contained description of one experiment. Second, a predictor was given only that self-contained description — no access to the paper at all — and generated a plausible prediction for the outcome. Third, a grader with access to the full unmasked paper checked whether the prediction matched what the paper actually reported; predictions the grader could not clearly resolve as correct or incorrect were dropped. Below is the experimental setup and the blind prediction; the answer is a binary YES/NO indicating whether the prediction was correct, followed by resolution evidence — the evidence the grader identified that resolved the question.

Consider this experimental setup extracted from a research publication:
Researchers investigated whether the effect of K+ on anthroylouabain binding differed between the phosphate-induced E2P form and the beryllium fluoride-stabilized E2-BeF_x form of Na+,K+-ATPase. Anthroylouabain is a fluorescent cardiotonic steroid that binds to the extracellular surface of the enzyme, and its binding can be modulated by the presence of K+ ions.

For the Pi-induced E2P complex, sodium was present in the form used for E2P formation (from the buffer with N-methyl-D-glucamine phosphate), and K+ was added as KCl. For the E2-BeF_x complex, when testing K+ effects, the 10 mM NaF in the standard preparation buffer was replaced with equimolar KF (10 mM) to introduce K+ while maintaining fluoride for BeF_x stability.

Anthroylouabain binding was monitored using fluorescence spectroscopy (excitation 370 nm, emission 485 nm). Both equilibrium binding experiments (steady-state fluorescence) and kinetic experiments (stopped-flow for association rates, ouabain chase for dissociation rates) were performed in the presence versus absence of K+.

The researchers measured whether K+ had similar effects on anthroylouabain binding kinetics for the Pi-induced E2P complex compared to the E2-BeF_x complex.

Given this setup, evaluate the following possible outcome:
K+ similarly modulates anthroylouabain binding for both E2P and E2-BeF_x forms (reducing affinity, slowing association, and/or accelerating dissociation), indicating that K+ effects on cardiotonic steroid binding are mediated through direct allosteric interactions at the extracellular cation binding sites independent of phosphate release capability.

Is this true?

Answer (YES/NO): YES